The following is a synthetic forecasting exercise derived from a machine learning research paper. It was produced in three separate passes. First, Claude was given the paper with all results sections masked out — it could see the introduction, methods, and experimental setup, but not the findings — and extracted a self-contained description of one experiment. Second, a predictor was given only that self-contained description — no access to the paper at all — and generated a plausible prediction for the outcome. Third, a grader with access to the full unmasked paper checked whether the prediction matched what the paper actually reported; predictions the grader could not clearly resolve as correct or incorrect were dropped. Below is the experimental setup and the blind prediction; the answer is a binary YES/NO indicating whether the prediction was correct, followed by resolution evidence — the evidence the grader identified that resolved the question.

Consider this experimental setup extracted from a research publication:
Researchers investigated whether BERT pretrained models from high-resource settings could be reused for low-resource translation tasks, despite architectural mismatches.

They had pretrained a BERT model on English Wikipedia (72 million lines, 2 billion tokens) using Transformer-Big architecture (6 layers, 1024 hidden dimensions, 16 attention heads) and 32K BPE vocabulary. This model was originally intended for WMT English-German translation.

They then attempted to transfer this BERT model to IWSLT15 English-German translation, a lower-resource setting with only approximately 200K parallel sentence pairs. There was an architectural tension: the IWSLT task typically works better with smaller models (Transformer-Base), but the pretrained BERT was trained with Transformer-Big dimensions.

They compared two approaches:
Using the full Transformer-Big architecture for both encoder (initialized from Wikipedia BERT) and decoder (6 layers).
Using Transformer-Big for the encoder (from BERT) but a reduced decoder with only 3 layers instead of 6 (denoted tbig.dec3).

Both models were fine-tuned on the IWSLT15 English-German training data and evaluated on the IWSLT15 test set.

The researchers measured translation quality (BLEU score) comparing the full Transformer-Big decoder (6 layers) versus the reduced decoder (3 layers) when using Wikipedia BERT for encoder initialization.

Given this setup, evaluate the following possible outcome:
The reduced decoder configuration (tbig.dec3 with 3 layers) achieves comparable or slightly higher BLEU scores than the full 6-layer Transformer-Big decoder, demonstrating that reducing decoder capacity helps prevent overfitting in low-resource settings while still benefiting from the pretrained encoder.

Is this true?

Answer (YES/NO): YES